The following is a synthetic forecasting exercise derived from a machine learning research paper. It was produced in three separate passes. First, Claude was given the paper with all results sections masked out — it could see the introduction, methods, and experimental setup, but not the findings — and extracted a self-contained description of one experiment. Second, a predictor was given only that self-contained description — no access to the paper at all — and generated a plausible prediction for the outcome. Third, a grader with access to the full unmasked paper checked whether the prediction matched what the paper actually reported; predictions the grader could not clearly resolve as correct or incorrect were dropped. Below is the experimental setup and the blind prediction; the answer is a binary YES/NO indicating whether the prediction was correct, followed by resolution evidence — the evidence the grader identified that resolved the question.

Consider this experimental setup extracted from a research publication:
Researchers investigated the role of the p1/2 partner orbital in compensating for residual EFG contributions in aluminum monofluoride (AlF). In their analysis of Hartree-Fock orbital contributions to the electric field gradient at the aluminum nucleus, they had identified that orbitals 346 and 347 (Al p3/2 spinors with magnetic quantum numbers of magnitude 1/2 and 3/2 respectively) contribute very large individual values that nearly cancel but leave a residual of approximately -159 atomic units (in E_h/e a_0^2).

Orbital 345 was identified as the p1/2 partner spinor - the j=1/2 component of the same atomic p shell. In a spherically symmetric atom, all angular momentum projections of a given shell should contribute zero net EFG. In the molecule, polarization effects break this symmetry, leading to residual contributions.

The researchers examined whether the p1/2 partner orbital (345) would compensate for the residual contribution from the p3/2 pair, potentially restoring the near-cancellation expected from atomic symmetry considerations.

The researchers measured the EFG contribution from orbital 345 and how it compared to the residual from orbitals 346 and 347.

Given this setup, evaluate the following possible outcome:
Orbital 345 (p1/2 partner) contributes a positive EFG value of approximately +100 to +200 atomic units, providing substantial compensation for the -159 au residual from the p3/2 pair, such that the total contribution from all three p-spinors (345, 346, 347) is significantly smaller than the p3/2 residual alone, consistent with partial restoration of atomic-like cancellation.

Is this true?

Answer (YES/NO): YES